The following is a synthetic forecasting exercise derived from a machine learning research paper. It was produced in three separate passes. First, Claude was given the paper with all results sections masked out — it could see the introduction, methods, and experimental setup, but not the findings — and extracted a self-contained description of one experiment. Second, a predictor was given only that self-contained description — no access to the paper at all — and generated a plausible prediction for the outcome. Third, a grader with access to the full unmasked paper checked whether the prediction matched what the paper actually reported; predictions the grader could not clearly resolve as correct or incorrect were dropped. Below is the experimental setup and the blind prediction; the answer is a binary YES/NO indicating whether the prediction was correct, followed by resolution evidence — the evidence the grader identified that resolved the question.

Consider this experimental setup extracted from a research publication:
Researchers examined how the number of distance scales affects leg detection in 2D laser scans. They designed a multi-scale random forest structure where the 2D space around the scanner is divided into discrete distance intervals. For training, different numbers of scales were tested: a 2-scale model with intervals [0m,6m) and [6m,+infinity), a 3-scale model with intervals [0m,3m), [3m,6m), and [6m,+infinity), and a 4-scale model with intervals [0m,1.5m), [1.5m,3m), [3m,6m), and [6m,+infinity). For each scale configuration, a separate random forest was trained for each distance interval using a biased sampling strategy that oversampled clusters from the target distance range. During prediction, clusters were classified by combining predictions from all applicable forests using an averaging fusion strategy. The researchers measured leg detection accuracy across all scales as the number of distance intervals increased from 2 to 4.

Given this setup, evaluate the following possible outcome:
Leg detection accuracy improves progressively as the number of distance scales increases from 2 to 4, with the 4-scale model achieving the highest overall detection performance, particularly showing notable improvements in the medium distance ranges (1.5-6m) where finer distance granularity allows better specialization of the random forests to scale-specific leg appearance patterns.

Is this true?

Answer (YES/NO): NO